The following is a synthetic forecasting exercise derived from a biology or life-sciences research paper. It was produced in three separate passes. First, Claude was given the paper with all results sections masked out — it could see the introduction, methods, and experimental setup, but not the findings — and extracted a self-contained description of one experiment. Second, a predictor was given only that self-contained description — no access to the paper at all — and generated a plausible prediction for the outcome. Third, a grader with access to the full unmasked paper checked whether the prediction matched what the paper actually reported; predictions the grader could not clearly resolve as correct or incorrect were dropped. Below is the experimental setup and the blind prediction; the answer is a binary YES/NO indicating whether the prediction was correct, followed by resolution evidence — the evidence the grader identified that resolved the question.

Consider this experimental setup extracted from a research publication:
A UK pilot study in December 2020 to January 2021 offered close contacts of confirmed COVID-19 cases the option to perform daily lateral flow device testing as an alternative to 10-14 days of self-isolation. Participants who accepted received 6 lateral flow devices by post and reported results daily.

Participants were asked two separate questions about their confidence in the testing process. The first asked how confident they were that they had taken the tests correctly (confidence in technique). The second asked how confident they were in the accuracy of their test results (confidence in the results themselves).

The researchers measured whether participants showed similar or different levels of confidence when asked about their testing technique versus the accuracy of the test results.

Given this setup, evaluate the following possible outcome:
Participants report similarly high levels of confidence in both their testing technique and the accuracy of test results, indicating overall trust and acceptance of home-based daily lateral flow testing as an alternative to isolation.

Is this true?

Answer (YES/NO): NO